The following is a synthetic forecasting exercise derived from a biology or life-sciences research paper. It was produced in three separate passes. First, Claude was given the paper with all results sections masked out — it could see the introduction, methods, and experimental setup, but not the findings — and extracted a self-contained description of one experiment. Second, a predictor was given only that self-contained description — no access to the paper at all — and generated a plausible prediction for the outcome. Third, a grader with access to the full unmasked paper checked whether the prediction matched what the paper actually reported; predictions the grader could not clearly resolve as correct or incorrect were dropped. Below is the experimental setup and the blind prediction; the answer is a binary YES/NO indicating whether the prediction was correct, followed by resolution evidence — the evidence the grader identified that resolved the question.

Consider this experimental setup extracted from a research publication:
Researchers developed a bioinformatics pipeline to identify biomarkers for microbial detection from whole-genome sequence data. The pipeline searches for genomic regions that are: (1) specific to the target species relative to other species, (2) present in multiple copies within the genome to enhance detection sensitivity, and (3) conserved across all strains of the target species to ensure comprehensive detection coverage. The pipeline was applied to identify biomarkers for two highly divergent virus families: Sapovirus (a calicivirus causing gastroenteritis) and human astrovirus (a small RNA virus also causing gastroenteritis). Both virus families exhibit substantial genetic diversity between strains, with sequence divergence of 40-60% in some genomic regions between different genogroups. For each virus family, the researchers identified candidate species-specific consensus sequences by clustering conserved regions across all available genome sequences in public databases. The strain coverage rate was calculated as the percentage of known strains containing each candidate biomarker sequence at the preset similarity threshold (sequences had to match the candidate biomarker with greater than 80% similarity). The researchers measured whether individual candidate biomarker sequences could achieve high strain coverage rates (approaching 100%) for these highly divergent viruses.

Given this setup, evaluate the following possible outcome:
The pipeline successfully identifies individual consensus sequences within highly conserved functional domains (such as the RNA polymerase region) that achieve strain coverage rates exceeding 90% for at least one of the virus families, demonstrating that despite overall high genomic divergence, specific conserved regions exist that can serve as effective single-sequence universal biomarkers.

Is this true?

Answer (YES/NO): NO